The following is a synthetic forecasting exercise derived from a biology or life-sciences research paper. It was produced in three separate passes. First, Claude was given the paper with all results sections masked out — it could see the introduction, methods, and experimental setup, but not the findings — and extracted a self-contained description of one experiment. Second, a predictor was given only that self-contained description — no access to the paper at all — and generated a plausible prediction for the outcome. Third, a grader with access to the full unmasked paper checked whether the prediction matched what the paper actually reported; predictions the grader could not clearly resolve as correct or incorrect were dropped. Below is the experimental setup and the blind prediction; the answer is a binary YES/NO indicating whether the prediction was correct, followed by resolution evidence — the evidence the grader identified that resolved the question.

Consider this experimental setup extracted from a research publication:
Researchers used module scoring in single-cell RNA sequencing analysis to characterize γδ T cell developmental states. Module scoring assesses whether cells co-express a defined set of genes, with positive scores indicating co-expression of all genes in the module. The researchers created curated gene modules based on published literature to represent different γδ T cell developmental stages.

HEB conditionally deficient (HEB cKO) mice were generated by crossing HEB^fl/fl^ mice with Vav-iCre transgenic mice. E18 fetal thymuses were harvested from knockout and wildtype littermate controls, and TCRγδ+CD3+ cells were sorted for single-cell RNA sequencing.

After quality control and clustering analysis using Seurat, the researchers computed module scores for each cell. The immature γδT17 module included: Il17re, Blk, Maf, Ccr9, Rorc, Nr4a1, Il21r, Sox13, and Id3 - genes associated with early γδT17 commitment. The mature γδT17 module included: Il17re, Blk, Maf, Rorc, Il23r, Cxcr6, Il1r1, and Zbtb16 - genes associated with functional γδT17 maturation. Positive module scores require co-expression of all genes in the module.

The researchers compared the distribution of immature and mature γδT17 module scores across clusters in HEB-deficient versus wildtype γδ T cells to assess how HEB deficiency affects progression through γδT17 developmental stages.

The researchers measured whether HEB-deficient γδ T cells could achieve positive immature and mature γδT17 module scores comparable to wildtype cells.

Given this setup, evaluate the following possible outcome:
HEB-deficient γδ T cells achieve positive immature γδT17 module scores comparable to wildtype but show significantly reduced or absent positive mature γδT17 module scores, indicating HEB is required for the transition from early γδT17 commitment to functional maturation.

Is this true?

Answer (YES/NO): NO